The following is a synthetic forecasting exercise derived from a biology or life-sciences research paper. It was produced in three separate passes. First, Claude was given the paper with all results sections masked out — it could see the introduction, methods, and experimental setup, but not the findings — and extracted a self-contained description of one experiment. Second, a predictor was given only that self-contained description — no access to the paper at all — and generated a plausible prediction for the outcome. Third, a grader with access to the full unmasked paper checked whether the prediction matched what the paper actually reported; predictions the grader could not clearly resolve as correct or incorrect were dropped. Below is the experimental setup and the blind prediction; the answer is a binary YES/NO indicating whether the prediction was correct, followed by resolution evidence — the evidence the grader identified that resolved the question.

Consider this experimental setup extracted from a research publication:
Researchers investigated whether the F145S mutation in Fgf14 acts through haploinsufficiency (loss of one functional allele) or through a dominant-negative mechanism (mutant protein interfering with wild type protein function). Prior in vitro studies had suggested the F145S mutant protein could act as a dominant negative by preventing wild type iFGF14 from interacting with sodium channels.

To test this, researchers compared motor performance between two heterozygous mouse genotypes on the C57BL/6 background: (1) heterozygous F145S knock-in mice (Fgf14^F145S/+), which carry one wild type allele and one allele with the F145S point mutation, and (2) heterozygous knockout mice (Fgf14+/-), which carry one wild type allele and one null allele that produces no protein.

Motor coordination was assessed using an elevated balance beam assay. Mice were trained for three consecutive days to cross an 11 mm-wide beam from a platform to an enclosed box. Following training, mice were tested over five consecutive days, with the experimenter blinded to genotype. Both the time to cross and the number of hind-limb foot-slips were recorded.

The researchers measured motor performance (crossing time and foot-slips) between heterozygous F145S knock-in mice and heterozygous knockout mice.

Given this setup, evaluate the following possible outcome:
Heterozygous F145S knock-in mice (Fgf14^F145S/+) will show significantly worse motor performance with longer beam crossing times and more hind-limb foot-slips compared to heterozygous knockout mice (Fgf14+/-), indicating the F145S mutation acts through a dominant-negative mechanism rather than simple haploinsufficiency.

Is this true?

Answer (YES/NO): NO